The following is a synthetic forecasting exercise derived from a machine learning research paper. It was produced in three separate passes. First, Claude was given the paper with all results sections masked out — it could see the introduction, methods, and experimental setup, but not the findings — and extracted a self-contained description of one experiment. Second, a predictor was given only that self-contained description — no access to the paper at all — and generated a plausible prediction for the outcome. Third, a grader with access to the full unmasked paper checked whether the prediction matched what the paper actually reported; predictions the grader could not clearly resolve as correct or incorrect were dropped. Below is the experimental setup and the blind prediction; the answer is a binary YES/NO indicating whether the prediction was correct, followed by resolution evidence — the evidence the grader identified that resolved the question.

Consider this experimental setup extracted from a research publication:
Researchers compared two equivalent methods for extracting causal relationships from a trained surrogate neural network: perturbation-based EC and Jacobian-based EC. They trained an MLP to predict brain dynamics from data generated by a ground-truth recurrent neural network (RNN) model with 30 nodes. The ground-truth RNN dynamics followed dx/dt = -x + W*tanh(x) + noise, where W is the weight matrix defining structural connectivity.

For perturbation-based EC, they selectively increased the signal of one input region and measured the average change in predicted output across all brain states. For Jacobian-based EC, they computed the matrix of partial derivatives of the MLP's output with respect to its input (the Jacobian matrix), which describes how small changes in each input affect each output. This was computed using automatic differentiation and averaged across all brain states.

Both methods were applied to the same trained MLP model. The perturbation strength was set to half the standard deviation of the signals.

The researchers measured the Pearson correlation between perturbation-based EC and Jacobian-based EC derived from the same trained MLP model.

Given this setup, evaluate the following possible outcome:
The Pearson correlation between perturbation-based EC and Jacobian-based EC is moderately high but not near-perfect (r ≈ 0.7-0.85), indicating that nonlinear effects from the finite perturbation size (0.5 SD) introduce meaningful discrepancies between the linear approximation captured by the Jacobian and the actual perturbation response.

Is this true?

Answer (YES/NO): NO